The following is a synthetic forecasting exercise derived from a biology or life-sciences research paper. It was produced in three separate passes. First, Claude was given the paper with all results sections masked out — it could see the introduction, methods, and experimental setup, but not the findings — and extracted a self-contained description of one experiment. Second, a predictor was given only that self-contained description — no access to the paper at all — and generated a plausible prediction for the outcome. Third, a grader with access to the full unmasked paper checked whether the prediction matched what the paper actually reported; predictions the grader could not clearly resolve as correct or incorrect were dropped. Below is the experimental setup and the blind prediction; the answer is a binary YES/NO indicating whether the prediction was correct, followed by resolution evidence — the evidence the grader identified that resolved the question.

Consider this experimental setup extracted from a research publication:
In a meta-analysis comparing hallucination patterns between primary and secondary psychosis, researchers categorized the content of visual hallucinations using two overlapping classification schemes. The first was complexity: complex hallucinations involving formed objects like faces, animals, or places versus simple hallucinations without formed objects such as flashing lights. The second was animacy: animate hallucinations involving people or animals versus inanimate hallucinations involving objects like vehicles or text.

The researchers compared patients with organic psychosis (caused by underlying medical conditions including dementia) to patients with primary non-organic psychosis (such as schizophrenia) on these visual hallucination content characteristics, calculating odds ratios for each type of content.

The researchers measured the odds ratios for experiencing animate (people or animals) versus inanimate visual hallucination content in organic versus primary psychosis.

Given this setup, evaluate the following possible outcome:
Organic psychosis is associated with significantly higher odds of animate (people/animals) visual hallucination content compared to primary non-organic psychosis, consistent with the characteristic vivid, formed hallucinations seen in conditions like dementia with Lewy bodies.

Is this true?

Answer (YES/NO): NO